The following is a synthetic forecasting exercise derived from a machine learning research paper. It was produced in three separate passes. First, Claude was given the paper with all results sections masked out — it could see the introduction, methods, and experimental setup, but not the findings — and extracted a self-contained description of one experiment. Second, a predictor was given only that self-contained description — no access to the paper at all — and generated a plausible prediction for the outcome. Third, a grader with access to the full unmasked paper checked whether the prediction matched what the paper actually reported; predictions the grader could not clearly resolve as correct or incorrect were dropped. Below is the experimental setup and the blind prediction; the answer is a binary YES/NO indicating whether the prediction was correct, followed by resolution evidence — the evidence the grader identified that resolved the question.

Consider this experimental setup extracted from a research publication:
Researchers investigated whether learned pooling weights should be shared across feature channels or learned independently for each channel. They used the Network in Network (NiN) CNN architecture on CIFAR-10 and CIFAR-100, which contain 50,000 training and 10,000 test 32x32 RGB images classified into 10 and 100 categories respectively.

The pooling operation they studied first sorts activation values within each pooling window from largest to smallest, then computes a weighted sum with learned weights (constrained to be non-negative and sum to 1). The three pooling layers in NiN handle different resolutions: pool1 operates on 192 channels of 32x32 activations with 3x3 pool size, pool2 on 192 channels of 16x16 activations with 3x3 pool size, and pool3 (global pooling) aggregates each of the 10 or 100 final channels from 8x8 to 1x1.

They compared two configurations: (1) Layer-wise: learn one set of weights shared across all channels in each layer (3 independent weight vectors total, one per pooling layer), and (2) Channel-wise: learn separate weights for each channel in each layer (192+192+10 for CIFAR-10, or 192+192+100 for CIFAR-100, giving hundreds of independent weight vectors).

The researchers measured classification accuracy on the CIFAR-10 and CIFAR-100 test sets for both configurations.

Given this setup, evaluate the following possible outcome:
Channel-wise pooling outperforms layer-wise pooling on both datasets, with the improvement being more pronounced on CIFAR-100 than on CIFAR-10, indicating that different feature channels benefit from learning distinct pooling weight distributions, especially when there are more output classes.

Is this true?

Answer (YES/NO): NO